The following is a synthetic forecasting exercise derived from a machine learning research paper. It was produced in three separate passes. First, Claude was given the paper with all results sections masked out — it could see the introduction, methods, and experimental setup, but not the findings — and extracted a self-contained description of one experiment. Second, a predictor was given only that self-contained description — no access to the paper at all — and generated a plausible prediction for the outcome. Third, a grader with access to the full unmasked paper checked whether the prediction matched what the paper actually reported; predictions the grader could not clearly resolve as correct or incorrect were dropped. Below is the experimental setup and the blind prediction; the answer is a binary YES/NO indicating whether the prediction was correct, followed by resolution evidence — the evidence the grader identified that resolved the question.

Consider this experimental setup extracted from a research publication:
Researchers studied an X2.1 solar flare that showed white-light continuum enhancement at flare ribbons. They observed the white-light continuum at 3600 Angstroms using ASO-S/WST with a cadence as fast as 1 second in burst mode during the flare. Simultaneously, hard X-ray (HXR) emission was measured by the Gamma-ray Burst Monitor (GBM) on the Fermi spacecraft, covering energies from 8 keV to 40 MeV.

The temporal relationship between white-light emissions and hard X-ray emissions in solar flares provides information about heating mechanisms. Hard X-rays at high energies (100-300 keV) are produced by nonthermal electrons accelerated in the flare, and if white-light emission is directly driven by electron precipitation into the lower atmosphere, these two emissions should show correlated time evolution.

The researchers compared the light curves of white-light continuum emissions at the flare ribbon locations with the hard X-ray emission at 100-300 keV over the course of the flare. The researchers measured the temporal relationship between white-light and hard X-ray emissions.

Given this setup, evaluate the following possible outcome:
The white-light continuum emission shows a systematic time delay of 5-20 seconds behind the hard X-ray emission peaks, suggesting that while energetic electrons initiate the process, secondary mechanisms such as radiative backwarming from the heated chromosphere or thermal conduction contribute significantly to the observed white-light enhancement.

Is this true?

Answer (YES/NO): NO